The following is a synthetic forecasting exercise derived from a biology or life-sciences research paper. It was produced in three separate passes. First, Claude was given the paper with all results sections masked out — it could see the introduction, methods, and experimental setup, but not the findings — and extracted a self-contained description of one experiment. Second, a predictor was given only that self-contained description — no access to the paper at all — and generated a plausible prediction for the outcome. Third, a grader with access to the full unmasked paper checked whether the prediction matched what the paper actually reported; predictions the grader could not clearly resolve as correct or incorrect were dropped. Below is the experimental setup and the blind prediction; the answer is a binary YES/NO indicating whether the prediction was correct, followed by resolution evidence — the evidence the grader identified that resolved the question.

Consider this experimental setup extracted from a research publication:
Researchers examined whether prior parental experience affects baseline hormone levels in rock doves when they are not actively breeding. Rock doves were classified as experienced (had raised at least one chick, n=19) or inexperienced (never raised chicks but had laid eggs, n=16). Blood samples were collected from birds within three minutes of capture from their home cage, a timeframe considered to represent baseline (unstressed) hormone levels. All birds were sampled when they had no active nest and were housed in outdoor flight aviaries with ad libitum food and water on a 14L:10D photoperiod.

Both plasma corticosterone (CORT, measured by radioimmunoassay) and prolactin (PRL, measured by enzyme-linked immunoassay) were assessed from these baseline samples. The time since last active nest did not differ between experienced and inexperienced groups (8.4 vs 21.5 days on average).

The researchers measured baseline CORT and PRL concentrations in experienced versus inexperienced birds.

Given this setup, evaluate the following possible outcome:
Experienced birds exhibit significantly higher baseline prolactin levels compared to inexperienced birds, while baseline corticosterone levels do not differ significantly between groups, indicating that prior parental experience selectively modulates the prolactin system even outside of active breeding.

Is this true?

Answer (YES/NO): NO